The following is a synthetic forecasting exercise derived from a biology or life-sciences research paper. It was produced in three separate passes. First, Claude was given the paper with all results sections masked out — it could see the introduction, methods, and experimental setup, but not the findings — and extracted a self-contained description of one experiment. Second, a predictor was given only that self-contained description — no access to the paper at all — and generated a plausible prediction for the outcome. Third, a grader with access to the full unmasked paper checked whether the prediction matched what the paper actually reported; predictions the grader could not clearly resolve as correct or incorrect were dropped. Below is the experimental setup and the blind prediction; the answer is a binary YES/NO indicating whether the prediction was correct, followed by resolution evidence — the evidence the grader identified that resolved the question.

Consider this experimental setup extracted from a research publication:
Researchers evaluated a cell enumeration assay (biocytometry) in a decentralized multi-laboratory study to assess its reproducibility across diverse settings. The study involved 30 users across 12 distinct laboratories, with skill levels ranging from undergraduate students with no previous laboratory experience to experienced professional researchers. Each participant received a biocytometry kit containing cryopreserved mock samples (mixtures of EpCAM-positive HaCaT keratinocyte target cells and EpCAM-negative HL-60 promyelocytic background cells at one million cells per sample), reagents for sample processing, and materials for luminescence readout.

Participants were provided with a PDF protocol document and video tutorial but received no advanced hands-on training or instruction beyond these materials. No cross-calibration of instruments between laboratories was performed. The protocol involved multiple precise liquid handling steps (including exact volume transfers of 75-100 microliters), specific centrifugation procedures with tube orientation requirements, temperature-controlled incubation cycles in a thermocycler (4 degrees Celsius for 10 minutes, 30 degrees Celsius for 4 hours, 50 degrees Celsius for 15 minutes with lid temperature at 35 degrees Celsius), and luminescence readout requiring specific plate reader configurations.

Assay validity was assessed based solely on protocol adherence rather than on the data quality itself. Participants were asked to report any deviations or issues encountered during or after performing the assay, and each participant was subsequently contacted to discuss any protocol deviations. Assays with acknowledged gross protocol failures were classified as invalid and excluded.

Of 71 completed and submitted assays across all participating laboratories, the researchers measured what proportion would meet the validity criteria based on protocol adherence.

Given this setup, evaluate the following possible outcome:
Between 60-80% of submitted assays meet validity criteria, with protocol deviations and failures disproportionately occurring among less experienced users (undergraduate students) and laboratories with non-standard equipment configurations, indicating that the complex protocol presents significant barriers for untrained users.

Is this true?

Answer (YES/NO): NO